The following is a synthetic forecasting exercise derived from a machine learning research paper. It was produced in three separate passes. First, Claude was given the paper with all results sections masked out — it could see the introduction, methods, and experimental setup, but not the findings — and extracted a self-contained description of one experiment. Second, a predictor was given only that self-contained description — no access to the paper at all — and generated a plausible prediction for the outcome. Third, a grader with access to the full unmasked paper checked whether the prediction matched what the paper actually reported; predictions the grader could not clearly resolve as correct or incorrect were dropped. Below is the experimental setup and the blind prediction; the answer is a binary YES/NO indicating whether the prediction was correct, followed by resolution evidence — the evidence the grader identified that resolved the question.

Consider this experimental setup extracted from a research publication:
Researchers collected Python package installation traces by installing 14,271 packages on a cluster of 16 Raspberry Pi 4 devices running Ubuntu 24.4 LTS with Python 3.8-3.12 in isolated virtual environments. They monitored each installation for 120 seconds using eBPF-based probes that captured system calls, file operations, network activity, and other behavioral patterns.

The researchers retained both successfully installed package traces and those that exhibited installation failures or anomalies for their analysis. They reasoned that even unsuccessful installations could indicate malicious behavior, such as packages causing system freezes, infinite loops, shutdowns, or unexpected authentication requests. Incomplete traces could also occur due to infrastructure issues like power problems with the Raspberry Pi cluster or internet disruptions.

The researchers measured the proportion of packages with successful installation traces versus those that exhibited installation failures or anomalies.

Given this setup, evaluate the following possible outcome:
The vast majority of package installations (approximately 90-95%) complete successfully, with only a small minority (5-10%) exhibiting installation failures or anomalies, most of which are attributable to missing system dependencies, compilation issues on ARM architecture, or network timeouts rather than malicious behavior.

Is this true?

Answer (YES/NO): NO